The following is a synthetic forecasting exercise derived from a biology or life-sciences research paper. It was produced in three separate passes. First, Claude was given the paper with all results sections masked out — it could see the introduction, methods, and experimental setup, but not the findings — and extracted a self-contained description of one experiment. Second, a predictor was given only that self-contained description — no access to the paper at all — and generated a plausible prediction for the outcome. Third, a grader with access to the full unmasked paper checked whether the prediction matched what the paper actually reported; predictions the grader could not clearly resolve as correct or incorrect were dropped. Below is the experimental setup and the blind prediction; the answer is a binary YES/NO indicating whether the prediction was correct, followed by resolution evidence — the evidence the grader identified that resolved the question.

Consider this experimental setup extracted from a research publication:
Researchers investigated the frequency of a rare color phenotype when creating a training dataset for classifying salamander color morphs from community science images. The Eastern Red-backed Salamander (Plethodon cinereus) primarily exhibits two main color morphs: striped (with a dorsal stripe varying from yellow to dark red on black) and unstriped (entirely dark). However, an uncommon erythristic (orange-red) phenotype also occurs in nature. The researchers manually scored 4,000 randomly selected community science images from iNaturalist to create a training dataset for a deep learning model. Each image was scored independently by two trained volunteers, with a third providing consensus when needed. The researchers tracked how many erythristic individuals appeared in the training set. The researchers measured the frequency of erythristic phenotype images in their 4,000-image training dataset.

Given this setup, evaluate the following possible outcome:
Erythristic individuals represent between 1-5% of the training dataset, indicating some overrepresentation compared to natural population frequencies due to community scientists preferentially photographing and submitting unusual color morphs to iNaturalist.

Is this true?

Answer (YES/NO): NO